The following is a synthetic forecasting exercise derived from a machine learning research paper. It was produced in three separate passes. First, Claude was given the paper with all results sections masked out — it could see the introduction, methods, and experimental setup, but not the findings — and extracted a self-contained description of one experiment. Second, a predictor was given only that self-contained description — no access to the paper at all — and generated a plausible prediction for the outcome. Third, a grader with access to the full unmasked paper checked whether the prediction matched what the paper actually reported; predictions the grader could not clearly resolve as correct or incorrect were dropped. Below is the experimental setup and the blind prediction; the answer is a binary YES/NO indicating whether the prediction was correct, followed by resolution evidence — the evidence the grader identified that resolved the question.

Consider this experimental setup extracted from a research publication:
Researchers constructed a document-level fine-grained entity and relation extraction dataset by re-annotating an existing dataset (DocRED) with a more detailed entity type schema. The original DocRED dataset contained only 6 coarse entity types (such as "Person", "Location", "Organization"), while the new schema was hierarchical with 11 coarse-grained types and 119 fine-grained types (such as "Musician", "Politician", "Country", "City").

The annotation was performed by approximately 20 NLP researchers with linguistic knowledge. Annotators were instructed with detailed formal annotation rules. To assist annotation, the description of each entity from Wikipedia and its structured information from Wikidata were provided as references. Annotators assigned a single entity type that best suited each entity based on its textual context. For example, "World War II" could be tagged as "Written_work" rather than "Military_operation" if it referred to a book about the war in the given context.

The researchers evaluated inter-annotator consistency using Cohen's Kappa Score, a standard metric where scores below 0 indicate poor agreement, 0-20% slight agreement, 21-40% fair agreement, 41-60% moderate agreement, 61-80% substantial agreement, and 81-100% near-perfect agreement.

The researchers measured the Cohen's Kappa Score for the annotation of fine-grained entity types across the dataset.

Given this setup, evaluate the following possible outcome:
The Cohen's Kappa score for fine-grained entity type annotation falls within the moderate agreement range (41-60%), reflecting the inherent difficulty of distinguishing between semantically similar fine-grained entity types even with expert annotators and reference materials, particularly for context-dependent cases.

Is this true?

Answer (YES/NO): NO